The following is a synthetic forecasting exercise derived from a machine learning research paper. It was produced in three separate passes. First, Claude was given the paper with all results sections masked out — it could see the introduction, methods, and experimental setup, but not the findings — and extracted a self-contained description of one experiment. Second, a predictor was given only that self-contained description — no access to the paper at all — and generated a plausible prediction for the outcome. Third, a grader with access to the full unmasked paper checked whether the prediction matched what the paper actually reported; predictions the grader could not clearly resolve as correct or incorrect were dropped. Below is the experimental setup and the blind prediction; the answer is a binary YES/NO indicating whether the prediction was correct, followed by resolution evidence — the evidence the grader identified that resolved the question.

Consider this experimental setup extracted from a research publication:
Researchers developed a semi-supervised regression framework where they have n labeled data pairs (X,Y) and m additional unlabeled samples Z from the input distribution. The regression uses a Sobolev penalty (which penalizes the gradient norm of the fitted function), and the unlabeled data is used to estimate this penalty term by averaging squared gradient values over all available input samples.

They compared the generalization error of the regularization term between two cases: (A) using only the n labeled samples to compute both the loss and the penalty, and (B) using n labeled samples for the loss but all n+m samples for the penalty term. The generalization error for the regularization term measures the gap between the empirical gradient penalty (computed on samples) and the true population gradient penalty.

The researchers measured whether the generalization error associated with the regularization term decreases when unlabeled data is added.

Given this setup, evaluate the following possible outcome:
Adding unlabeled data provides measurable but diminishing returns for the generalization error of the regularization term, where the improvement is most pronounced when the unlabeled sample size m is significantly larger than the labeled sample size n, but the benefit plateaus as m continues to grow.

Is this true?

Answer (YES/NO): NO